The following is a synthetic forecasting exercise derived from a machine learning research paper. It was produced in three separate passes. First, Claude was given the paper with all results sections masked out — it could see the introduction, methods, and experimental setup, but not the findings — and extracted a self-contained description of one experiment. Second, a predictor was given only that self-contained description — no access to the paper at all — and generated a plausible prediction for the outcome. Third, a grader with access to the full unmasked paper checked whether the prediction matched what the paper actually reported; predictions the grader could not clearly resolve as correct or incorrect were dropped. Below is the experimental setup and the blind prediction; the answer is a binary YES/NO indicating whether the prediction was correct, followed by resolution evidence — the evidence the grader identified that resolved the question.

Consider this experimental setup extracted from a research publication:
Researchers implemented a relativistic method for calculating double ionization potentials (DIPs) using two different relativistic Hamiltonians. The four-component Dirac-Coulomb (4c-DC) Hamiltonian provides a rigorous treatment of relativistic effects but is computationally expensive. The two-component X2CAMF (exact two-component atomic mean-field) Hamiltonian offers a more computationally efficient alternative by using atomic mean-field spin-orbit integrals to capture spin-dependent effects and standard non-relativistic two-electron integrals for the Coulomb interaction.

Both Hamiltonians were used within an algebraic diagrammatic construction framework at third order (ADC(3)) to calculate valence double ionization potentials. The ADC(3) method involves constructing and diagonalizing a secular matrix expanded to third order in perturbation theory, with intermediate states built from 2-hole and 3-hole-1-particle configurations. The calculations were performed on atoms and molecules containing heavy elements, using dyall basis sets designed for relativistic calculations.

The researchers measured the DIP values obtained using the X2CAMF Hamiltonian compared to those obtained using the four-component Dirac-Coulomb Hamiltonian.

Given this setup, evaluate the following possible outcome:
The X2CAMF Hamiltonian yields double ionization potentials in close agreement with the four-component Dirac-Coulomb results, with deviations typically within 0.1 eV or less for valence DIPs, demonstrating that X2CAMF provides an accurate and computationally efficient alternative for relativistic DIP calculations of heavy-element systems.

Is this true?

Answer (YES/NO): YES